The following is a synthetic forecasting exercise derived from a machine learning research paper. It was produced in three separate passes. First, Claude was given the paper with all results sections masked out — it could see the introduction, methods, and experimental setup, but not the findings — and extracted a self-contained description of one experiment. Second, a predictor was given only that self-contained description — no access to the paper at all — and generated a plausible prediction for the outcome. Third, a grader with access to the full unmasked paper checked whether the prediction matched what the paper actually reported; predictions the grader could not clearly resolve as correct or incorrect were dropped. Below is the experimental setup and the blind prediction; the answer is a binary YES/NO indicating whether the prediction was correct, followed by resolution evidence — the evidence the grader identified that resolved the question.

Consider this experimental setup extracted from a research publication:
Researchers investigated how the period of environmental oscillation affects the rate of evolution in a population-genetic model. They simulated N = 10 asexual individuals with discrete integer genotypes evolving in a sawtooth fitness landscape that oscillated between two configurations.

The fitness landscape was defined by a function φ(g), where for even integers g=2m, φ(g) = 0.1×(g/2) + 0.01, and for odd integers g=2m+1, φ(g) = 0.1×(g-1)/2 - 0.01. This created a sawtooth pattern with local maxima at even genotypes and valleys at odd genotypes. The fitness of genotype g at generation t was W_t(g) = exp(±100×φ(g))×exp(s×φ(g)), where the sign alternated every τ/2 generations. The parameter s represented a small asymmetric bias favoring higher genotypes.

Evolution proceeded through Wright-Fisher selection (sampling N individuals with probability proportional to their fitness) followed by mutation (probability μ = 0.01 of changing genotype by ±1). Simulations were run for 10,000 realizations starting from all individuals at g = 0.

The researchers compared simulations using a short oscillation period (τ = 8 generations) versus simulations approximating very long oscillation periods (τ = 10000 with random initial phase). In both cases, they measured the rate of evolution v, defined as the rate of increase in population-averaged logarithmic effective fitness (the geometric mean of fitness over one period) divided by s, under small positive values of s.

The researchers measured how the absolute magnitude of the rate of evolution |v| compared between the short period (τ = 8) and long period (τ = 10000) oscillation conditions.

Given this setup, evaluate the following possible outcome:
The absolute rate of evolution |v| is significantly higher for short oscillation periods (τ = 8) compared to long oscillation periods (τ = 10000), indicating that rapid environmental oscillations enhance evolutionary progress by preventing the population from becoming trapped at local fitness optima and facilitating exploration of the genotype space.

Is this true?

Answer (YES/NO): YES